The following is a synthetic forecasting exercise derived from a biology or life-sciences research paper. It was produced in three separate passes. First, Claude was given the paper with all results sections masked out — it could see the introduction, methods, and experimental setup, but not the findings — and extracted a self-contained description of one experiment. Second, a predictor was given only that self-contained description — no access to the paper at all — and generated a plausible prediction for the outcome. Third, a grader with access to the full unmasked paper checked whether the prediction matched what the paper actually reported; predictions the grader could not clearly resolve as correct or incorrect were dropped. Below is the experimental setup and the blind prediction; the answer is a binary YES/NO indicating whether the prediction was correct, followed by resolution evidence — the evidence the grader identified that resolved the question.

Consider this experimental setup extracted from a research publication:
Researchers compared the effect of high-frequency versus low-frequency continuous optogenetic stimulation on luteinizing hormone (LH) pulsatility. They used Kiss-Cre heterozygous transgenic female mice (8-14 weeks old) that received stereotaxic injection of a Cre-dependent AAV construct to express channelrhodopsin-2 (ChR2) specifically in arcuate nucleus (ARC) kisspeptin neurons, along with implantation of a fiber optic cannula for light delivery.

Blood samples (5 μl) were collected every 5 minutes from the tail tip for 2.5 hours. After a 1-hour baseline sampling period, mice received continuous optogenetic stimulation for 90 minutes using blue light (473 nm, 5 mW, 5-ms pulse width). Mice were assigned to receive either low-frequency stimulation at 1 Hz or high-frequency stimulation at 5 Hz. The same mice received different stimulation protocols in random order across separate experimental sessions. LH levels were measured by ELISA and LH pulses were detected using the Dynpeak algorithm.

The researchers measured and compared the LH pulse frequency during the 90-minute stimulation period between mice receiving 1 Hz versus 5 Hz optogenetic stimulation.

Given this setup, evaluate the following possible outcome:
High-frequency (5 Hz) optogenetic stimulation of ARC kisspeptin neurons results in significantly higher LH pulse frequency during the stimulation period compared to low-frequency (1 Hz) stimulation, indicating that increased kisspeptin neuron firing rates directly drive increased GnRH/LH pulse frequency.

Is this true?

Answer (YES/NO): YES